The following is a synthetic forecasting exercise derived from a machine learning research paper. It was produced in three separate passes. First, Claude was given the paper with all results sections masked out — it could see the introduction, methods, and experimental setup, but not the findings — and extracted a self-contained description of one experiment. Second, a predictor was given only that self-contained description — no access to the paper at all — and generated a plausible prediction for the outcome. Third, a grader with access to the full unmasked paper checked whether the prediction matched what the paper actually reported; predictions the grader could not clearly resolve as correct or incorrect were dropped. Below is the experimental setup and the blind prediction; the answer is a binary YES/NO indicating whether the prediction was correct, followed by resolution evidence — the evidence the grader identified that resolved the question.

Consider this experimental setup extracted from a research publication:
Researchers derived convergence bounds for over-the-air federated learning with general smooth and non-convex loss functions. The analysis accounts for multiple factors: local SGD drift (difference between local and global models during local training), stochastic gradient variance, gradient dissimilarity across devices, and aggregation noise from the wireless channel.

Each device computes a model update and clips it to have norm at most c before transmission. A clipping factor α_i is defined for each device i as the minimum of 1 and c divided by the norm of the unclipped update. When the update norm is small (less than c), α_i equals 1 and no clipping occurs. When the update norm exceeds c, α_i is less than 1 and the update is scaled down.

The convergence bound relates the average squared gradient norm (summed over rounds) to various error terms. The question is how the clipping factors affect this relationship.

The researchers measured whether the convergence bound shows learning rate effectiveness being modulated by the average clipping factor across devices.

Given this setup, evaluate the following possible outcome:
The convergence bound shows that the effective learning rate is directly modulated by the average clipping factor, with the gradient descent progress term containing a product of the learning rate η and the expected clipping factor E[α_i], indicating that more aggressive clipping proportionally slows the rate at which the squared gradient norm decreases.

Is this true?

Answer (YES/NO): YES